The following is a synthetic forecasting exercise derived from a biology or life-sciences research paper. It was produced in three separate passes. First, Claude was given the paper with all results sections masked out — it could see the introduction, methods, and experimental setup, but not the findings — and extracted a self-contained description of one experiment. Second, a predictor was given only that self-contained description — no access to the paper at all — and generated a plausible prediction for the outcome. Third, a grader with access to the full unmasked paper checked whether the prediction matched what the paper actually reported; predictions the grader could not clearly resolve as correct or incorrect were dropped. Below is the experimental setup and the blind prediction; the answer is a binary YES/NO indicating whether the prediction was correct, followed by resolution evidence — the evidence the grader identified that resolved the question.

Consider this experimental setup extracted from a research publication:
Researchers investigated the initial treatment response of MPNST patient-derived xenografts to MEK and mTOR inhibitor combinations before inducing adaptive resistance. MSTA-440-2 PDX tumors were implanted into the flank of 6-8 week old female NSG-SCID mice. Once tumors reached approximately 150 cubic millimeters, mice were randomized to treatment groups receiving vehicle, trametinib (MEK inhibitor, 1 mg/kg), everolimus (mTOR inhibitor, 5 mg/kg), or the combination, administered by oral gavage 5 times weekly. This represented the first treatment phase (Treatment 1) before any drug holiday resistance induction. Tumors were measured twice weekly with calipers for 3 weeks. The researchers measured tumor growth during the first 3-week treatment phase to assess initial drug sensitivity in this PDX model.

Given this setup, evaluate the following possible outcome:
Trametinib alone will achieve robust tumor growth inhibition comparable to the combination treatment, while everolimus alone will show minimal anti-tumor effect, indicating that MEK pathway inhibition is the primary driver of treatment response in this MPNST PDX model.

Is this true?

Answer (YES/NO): NO